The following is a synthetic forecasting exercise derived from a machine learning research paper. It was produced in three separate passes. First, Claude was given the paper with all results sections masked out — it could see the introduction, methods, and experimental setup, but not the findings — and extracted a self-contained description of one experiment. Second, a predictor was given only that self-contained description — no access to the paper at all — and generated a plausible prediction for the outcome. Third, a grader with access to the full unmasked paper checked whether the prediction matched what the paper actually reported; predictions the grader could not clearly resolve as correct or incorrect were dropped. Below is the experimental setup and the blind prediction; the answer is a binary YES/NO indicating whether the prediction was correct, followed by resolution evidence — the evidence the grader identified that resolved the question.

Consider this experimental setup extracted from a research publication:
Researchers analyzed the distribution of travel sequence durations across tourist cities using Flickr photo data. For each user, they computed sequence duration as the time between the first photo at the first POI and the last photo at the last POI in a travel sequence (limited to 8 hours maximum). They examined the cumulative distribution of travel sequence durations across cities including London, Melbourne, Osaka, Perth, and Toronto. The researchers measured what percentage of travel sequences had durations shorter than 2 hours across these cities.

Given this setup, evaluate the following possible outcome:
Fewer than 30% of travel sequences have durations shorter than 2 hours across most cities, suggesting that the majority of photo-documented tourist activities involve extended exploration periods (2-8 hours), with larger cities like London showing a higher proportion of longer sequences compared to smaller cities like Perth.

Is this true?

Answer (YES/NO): NO